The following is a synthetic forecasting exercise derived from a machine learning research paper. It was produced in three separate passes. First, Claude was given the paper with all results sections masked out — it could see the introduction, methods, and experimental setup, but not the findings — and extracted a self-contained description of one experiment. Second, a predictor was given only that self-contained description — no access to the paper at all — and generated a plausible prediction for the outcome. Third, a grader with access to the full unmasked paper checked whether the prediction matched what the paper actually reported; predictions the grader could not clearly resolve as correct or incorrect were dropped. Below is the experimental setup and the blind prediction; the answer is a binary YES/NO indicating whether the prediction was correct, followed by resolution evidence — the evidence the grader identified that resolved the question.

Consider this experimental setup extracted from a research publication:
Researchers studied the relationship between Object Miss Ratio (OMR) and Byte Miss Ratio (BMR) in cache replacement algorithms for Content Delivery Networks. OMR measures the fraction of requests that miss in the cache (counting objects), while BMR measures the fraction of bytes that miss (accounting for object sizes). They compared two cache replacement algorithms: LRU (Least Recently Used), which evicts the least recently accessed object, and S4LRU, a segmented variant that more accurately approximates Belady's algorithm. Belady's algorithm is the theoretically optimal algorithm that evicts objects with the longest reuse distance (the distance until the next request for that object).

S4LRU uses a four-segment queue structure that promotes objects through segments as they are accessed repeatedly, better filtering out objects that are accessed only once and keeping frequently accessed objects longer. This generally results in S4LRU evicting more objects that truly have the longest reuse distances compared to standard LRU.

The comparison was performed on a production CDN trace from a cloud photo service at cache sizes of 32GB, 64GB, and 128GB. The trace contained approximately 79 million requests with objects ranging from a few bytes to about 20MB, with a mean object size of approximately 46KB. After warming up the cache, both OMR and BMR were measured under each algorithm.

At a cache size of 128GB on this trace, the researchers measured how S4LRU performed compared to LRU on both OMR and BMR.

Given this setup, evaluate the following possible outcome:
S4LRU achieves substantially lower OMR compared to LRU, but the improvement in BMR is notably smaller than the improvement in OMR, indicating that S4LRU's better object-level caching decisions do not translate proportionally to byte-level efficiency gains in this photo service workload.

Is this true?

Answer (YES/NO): NO